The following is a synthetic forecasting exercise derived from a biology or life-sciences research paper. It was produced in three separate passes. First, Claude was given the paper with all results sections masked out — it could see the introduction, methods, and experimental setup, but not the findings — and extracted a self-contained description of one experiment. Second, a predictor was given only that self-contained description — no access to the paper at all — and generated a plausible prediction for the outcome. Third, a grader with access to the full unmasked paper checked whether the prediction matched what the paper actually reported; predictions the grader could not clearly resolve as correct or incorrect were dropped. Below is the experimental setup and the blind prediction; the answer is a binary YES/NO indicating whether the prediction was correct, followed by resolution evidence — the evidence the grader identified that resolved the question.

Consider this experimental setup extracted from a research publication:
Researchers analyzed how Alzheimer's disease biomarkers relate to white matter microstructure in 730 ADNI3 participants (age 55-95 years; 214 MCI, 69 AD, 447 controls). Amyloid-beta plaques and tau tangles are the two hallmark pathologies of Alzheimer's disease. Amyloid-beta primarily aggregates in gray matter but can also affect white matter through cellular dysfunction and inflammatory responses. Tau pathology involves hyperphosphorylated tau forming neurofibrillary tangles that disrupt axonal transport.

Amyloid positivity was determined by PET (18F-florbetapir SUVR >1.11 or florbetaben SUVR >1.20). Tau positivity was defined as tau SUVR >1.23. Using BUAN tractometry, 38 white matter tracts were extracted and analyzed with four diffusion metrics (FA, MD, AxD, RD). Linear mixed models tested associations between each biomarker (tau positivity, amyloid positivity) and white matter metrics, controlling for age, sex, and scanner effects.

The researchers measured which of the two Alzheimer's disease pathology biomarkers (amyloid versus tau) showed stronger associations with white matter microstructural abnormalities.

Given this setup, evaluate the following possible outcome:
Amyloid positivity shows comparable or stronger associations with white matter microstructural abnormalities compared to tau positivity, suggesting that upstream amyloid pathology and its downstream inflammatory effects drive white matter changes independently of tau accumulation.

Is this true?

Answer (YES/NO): NO